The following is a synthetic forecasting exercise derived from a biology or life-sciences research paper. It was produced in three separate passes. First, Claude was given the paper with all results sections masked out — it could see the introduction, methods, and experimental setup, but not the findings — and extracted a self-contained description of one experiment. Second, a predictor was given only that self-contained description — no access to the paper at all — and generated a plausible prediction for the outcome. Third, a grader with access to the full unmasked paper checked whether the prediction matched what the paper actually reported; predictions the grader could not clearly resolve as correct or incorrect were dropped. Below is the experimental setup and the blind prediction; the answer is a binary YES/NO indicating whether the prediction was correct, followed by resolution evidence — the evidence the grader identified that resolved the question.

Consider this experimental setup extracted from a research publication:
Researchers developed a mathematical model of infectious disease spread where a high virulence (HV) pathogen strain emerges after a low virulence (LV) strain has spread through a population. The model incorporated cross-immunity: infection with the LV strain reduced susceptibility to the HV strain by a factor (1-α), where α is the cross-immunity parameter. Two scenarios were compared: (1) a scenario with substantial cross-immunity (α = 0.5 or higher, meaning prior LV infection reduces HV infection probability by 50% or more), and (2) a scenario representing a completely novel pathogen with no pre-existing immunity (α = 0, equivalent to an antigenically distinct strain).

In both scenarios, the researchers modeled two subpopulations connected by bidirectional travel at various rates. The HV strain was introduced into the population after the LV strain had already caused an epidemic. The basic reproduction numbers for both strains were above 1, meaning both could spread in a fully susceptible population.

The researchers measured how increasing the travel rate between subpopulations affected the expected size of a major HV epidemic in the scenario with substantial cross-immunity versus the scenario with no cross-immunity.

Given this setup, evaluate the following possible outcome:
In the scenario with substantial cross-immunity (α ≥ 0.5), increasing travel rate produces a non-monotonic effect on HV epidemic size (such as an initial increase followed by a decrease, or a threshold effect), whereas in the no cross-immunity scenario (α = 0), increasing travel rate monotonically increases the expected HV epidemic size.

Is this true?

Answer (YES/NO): NO